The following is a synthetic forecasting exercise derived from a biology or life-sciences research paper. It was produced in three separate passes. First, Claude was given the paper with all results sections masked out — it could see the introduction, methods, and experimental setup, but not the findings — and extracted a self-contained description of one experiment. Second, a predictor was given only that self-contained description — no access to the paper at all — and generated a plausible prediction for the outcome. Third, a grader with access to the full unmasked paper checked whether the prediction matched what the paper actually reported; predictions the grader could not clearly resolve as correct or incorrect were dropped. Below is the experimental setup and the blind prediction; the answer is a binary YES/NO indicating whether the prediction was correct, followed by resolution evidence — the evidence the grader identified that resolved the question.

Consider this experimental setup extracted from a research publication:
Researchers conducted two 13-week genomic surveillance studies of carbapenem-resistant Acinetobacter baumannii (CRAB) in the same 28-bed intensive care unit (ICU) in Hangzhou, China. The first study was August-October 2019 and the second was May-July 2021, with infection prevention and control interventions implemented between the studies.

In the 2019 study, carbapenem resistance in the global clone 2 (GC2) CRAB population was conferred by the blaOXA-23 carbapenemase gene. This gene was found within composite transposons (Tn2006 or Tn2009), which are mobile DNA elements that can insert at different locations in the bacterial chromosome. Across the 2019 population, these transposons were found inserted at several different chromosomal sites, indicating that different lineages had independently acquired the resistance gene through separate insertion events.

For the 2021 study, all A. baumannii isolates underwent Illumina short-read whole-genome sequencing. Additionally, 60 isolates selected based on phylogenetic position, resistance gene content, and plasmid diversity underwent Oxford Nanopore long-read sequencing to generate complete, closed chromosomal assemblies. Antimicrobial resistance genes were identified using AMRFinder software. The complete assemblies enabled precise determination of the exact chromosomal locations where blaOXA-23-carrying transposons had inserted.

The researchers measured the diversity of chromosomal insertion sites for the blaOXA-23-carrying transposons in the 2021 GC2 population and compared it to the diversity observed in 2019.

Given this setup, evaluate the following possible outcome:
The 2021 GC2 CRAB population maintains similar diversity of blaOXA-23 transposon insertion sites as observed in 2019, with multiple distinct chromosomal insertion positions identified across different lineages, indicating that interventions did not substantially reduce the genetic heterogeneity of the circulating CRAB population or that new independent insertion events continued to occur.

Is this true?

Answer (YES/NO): YES